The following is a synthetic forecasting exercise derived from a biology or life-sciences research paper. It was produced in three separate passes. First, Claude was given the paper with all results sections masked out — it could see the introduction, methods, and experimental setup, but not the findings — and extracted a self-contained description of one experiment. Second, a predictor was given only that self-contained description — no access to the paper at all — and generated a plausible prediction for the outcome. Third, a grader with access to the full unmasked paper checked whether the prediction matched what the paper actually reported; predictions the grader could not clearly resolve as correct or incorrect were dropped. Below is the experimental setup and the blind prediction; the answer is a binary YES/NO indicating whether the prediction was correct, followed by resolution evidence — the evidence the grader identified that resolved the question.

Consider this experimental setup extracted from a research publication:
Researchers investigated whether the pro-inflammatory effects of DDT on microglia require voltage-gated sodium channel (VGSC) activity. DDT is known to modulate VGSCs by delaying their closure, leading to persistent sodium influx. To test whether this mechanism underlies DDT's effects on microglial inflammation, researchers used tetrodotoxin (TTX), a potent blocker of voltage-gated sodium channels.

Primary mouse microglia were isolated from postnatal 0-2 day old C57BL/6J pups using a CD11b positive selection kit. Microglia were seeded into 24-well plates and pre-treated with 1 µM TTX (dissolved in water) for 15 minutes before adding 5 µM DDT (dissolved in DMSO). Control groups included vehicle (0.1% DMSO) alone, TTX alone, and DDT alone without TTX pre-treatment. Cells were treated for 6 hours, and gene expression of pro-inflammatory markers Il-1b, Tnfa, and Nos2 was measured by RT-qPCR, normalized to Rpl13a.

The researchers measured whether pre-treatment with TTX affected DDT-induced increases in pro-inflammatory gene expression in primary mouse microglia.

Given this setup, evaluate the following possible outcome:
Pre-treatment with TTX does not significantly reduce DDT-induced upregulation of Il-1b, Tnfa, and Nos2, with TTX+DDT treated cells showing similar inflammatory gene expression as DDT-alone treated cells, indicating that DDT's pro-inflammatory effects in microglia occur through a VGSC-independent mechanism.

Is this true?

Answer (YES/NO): NO